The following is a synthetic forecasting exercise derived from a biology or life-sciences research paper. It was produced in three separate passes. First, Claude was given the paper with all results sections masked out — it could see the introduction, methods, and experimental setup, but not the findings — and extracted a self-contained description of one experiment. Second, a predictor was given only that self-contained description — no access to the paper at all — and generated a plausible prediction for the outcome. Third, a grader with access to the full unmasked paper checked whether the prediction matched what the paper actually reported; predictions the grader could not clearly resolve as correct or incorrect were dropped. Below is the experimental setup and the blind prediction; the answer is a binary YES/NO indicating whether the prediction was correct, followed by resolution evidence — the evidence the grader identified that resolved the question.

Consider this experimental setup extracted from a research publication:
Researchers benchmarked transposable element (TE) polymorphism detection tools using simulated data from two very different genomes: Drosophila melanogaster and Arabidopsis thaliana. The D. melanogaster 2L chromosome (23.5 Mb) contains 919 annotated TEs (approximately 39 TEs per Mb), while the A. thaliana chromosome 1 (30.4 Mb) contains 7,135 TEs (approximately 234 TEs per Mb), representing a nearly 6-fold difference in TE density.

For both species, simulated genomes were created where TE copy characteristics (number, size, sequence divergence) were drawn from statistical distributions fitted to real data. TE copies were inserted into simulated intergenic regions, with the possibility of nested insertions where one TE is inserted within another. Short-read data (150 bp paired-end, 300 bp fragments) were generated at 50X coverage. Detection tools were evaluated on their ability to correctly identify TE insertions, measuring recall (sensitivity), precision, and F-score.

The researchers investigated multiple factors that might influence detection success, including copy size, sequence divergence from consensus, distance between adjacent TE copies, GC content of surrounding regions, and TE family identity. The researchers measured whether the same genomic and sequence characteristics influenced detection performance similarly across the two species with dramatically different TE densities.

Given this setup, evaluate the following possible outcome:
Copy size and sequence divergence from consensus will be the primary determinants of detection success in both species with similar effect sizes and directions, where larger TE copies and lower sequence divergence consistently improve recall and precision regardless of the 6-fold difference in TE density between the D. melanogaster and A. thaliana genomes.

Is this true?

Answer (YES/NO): NO